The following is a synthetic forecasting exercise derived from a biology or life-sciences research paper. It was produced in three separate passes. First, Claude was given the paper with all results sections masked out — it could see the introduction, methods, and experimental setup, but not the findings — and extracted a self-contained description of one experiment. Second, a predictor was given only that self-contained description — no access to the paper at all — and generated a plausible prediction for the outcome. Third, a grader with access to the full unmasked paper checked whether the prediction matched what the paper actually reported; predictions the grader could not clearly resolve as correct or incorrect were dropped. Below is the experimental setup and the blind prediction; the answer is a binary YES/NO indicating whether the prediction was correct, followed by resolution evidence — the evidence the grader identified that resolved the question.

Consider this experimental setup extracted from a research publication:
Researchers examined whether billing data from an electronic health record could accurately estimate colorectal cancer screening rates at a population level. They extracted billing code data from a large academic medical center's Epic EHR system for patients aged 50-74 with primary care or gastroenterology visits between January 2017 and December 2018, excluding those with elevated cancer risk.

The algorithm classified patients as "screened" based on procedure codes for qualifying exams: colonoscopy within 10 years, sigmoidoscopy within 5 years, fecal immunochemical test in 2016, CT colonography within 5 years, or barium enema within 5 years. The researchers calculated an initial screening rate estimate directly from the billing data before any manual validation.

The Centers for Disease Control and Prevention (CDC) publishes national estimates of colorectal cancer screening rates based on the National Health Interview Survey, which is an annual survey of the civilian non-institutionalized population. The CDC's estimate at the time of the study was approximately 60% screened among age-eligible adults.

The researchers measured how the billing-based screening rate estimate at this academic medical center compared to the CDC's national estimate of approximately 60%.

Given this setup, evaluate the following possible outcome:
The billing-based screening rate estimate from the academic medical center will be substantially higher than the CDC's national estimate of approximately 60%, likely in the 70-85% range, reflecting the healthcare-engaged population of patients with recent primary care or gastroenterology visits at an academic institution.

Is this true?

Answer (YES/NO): NO